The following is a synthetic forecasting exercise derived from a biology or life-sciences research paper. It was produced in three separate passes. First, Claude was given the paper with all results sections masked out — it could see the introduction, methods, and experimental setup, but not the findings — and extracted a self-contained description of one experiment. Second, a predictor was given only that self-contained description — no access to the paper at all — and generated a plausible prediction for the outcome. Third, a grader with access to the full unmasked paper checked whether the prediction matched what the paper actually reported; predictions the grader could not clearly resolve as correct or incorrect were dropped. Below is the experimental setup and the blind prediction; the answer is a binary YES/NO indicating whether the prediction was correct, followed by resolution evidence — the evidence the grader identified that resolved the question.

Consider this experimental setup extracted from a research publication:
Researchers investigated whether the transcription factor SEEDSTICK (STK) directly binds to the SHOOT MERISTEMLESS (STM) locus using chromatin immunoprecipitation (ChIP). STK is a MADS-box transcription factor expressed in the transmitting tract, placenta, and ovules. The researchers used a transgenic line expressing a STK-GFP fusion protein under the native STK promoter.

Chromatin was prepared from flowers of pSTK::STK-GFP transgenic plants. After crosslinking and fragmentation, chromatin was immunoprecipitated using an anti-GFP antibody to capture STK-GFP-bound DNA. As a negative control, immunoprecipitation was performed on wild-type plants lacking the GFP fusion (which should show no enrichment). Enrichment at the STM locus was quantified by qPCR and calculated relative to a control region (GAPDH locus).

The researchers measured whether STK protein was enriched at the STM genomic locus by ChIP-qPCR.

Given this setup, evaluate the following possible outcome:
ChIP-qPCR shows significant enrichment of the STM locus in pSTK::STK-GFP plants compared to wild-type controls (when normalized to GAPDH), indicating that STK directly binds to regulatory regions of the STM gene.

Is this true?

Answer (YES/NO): YES